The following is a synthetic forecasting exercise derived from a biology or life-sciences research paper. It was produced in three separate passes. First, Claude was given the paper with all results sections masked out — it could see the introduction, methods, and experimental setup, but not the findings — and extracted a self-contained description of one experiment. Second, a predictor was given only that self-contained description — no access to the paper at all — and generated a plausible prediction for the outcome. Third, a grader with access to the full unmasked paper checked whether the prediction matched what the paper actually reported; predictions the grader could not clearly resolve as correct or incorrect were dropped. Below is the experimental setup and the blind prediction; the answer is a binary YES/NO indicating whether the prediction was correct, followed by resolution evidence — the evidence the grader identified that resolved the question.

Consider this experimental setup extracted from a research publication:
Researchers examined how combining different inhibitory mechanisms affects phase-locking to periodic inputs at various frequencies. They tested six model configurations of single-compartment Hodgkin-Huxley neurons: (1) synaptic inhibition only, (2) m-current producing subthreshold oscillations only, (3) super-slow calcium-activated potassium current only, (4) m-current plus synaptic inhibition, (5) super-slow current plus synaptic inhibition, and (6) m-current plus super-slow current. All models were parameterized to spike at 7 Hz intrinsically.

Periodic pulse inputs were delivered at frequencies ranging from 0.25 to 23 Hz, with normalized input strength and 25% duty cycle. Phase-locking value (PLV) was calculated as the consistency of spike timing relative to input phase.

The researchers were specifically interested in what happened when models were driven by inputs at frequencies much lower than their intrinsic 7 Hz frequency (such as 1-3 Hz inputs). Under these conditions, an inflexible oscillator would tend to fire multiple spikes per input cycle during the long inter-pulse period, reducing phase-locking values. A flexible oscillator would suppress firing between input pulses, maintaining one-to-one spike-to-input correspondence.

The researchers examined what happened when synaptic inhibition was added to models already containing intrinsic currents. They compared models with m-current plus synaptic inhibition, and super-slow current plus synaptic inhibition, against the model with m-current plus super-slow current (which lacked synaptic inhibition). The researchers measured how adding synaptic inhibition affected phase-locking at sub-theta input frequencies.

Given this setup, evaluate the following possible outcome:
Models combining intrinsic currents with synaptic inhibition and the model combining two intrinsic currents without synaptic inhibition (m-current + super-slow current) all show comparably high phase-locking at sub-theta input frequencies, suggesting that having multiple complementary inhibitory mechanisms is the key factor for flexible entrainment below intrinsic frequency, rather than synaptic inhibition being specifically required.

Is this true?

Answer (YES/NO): NO